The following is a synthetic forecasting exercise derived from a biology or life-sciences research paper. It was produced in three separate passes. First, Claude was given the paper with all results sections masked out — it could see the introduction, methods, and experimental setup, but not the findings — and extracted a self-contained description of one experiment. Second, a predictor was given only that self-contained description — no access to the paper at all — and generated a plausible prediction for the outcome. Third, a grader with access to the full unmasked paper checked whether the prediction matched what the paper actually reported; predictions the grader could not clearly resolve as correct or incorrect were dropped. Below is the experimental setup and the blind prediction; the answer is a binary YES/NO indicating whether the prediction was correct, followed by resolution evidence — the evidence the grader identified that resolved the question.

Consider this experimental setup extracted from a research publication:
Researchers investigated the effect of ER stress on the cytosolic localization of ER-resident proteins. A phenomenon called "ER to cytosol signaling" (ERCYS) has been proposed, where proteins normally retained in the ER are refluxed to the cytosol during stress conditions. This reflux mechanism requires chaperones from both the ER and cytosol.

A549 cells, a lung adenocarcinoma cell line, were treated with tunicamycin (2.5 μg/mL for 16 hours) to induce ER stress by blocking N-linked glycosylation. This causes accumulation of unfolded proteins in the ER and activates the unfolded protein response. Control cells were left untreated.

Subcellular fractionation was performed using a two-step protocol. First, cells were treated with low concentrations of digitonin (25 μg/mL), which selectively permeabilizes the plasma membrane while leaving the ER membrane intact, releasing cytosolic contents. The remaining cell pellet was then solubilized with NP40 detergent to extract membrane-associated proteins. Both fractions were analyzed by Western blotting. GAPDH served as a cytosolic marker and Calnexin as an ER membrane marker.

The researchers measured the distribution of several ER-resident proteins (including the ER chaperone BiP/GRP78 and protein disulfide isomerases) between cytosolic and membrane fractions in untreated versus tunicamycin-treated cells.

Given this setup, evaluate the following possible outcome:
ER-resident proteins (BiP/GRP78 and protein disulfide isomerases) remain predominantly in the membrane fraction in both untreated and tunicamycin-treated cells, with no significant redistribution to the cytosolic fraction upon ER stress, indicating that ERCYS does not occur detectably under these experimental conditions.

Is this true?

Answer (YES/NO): NO